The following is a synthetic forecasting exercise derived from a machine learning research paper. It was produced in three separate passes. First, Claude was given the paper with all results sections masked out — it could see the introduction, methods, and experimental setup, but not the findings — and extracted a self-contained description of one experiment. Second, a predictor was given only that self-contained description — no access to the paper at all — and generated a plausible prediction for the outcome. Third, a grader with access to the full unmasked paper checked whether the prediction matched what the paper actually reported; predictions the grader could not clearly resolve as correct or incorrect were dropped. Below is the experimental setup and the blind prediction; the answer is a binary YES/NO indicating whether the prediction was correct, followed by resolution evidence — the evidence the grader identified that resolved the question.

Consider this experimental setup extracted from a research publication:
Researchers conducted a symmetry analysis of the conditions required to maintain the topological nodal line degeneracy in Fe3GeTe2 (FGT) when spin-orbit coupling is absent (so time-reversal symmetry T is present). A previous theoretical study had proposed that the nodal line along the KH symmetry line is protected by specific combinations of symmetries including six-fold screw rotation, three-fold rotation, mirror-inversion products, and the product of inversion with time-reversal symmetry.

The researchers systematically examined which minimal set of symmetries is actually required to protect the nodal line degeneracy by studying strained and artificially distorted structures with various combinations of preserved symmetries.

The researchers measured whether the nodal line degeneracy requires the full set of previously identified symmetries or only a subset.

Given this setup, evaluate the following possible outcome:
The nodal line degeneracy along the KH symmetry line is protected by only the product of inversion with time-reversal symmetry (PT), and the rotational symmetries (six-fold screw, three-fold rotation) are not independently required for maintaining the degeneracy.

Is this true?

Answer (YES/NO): YES